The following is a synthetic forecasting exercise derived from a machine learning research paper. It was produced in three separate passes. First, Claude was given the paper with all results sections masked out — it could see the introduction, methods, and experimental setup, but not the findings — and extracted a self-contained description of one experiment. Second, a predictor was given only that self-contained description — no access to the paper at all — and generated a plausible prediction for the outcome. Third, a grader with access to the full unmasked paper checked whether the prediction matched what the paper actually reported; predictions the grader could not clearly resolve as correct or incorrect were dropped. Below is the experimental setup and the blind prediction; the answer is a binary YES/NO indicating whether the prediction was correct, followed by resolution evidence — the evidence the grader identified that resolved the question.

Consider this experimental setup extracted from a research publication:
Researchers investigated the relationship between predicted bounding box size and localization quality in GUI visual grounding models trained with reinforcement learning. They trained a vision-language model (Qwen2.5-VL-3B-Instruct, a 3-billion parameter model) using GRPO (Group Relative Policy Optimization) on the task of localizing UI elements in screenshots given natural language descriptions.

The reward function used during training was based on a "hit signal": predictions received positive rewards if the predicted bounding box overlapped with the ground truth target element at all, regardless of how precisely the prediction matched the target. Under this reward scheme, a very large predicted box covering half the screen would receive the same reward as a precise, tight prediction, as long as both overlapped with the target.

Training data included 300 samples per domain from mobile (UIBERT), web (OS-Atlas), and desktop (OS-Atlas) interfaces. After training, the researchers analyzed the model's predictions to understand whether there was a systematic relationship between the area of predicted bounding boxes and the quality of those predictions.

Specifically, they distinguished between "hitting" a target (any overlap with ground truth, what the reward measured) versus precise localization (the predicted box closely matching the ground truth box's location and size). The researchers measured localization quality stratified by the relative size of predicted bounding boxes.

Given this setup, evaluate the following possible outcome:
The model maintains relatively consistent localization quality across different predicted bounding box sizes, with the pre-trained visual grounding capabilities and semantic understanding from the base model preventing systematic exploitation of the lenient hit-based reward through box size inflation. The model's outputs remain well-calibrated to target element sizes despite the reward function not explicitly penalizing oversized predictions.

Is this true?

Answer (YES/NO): NO